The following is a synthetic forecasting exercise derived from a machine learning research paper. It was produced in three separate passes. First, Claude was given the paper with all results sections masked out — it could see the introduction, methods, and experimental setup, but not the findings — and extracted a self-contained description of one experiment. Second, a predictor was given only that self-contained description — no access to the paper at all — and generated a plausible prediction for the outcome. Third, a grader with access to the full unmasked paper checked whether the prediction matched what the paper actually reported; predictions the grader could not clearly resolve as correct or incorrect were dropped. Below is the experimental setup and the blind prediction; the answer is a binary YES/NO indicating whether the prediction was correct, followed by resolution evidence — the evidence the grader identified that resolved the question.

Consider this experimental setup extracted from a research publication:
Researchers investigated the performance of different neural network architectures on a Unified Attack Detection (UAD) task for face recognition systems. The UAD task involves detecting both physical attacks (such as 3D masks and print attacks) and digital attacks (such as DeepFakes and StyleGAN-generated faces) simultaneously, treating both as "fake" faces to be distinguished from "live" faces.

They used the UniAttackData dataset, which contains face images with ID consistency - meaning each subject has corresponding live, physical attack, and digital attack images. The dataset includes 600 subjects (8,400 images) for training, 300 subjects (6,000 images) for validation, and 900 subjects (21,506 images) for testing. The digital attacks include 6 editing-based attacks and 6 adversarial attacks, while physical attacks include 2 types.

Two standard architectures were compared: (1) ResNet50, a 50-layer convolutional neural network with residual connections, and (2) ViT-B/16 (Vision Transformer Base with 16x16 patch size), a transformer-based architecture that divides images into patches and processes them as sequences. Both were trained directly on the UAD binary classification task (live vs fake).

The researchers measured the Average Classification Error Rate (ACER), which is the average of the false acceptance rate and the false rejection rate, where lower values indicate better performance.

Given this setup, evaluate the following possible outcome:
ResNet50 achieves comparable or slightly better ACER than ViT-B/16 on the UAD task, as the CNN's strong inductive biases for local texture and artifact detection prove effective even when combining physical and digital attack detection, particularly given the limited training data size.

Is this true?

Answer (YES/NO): NO